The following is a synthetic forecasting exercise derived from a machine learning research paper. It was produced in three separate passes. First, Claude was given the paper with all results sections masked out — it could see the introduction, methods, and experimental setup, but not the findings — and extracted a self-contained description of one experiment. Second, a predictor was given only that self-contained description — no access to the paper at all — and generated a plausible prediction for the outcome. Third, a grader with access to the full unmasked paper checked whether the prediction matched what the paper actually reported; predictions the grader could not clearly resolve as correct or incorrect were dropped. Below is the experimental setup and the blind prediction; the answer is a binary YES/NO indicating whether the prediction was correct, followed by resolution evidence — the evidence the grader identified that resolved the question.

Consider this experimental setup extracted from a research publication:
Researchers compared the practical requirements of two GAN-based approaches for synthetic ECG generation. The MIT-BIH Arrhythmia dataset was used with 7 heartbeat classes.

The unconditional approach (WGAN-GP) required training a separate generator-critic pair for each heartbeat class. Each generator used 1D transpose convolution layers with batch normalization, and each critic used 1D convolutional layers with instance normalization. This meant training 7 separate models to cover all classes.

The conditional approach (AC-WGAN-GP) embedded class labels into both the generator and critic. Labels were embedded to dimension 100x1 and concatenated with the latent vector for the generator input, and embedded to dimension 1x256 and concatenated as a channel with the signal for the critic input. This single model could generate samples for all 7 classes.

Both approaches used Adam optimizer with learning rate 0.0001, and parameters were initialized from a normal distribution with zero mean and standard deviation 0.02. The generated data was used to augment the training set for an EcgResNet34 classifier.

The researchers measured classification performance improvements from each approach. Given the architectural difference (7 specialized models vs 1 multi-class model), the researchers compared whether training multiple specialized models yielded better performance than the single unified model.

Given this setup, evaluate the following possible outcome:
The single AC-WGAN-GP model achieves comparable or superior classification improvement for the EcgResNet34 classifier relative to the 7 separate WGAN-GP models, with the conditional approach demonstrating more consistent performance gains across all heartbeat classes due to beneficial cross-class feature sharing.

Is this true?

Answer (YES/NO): NO